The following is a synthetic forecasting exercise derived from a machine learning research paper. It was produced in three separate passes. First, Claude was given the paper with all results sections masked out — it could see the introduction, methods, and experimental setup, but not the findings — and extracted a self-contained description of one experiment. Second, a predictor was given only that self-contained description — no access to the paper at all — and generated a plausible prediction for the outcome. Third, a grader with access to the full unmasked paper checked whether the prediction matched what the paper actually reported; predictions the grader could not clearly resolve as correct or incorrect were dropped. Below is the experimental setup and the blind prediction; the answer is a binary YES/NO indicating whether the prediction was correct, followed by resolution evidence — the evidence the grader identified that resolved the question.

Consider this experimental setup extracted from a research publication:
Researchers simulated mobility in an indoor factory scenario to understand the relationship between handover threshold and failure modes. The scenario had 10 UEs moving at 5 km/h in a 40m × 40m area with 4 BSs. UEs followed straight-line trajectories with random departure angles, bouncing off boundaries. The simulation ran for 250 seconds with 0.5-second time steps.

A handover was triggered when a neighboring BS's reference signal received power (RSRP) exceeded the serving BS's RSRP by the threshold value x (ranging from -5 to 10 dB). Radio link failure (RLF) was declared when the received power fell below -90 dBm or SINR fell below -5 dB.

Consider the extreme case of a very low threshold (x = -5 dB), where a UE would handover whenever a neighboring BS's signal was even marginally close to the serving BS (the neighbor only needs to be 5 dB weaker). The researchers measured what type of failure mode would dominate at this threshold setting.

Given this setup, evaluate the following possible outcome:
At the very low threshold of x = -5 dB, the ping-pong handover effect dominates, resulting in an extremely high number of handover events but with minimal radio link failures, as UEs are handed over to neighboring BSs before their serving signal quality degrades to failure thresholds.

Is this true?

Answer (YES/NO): NO